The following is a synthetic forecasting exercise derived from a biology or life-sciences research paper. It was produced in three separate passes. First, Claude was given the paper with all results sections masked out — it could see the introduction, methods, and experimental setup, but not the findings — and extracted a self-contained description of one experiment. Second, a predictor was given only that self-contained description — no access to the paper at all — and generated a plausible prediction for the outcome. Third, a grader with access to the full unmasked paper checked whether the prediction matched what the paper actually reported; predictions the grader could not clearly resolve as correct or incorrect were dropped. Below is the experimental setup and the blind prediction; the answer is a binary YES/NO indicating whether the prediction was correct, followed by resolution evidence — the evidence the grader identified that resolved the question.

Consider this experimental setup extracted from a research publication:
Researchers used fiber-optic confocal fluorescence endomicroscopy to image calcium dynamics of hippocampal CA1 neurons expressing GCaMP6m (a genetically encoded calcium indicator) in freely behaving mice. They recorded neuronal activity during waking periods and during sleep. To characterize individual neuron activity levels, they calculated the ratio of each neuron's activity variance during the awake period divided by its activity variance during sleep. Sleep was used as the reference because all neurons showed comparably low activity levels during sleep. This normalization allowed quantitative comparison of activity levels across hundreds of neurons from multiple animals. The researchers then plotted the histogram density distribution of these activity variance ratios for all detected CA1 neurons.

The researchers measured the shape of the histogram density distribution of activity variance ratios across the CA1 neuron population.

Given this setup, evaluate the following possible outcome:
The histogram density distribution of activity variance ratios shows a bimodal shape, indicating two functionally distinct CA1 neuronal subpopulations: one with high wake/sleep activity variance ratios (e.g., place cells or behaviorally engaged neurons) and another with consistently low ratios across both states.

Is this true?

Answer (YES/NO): NO